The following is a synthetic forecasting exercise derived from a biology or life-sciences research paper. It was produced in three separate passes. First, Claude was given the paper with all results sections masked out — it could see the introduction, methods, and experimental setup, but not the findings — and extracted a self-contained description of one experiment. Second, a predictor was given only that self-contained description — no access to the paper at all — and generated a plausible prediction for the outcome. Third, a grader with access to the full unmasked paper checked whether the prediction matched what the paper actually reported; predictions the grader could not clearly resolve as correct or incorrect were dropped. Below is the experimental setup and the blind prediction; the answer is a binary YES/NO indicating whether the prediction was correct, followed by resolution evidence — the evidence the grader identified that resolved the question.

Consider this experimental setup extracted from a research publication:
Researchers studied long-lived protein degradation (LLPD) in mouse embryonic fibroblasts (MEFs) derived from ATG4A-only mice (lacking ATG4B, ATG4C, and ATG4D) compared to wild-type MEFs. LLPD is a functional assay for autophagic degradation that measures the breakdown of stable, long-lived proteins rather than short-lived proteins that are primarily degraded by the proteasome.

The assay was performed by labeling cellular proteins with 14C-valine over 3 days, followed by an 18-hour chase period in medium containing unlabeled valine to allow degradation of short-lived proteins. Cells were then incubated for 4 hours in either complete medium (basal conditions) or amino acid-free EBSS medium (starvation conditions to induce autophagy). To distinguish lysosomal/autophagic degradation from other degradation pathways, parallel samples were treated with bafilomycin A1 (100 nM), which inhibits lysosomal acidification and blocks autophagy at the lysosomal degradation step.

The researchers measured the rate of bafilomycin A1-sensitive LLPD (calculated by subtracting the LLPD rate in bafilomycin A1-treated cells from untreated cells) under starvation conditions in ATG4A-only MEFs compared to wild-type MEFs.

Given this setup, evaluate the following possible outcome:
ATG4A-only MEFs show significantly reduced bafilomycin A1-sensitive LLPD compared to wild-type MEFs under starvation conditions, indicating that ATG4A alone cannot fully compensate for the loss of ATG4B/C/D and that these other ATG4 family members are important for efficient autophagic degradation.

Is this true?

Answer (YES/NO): YES